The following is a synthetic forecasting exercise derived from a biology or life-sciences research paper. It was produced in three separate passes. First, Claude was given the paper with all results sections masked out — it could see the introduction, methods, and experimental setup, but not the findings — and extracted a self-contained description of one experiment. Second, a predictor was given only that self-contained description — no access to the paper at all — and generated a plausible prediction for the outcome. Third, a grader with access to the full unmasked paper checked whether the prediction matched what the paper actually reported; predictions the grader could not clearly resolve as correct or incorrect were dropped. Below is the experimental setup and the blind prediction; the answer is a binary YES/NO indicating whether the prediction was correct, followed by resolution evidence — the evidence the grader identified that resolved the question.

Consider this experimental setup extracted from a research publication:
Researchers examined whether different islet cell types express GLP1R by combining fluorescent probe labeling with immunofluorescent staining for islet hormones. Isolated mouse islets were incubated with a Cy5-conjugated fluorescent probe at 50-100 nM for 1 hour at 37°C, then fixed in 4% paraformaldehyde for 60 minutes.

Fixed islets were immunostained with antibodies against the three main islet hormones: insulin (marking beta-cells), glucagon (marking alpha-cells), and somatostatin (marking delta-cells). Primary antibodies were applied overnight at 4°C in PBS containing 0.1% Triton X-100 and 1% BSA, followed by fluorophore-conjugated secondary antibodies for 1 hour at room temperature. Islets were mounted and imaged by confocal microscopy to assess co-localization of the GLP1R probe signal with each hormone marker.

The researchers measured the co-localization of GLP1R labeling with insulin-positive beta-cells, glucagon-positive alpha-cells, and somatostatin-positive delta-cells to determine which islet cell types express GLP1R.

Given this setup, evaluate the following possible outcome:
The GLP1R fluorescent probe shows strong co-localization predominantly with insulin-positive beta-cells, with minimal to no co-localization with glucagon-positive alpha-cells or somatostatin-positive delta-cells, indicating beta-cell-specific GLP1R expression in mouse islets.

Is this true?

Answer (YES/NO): NO